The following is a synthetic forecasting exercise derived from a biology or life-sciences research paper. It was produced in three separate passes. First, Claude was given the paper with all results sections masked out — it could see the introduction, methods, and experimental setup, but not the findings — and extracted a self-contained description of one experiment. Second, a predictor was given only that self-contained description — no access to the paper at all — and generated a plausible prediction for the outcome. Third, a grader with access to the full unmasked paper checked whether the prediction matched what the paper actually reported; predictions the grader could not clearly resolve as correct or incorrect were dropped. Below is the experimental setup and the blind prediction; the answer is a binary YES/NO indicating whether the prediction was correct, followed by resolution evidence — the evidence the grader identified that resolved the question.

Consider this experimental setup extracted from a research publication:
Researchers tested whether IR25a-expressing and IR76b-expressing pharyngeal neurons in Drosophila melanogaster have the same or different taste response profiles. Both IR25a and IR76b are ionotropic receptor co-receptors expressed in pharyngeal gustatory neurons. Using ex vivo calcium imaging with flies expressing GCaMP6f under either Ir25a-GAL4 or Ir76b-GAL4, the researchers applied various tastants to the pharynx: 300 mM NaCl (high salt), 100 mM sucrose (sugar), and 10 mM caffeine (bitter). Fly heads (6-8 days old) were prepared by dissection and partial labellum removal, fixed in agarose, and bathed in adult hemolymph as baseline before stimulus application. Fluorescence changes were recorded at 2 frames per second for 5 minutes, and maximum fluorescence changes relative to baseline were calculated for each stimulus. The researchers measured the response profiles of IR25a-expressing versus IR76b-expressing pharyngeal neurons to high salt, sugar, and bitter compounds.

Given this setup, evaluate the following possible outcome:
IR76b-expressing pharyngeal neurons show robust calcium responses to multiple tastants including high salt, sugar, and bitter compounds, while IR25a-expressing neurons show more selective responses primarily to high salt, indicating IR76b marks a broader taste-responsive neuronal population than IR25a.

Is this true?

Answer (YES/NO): NO